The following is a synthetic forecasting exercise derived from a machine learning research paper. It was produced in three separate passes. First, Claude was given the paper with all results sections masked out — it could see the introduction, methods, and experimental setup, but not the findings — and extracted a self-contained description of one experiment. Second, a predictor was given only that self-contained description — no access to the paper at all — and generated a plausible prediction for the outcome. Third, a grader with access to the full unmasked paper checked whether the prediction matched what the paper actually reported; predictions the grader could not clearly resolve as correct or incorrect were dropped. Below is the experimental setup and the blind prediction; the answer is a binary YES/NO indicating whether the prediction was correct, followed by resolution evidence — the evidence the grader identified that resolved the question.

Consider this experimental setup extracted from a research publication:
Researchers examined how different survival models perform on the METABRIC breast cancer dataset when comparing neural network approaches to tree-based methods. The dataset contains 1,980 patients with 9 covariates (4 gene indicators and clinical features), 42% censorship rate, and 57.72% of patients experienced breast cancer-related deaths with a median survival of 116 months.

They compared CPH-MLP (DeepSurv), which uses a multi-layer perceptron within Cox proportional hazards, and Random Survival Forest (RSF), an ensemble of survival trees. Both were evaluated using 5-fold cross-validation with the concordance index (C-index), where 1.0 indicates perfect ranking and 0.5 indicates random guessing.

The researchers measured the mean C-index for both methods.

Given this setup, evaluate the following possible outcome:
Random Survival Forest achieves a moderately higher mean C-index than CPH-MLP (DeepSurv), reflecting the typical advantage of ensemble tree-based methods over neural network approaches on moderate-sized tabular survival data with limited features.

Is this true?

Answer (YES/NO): NO